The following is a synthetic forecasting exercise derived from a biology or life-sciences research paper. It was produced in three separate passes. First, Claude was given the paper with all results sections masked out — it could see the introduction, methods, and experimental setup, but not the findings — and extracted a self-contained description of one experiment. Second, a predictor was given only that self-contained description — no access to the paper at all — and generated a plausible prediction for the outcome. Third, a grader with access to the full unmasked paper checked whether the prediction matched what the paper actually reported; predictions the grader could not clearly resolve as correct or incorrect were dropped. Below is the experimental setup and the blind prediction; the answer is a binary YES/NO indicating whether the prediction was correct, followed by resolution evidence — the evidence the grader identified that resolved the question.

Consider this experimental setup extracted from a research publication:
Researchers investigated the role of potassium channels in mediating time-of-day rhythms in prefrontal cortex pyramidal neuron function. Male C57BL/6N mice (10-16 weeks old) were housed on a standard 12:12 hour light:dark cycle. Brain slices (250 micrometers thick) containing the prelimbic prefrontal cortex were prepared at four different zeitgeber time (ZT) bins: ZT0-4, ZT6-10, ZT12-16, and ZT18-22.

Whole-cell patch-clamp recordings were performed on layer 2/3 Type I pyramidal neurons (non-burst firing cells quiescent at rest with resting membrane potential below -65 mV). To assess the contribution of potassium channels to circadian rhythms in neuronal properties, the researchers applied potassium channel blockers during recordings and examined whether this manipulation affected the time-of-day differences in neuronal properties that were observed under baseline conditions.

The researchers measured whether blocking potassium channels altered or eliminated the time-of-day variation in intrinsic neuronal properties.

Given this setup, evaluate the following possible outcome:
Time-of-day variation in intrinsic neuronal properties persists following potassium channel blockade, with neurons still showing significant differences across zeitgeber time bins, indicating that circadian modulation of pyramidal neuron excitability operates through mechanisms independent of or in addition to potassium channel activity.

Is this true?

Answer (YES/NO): NO